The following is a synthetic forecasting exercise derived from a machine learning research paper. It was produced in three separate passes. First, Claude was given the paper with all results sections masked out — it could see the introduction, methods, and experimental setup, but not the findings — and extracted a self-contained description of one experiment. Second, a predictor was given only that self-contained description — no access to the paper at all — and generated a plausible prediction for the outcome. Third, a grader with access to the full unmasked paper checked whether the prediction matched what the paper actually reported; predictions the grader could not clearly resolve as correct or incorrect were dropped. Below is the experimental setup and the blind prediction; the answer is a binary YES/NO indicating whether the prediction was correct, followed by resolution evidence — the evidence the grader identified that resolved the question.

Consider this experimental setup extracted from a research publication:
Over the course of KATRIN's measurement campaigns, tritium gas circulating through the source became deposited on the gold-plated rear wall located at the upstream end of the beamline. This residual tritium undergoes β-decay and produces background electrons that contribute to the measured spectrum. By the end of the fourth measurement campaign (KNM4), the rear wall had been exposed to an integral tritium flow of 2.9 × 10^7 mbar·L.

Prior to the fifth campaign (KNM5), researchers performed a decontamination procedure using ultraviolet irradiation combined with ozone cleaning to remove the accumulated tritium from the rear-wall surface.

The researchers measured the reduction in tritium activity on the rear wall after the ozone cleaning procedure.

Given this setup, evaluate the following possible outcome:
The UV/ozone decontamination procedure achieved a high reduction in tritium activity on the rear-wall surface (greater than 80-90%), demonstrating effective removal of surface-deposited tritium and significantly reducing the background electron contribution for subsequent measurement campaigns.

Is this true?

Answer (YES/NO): YES